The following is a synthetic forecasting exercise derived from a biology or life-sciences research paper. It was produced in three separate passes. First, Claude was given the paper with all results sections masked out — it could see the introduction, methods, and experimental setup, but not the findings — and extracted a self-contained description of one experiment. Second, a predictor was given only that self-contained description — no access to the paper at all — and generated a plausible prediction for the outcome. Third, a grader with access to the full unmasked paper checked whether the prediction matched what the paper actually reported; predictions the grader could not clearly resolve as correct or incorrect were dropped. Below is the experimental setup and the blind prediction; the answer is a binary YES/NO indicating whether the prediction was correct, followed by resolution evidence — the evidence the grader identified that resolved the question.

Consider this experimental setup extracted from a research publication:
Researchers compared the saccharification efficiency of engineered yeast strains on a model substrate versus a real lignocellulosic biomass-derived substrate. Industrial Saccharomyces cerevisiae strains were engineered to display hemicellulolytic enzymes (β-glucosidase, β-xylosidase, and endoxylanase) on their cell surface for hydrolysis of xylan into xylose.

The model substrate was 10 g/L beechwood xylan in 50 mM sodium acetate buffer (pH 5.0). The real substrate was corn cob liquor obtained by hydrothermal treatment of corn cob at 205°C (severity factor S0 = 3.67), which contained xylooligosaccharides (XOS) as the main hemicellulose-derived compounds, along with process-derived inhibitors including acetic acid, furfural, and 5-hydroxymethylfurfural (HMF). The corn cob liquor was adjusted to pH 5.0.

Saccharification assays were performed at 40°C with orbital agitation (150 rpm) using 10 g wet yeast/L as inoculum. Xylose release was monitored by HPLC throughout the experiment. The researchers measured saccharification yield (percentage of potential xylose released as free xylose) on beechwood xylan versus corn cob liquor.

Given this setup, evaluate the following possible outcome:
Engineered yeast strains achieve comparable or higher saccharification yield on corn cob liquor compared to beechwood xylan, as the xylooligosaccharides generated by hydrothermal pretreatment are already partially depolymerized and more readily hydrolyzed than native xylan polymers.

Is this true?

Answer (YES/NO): YES